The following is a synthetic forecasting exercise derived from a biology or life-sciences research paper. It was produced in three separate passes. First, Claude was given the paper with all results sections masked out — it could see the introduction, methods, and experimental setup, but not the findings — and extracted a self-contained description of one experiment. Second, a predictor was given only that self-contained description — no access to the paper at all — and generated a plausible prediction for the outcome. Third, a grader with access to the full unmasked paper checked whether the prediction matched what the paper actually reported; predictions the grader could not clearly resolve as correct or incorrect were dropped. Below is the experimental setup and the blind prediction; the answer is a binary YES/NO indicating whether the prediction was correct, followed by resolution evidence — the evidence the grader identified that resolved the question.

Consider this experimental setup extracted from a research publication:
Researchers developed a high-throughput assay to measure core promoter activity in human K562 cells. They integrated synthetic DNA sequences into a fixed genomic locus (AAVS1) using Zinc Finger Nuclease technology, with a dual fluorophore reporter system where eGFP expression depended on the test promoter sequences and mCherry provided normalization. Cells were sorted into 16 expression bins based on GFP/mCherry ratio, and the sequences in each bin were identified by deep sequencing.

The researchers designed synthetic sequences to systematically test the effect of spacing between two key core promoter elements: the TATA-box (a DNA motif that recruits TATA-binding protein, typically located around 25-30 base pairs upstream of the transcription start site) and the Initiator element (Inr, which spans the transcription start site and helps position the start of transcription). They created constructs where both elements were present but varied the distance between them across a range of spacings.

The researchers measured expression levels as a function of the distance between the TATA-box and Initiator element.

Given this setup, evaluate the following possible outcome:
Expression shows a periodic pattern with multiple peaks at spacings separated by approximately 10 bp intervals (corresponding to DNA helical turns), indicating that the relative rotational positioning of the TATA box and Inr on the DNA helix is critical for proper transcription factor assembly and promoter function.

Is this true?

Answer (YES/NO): YES